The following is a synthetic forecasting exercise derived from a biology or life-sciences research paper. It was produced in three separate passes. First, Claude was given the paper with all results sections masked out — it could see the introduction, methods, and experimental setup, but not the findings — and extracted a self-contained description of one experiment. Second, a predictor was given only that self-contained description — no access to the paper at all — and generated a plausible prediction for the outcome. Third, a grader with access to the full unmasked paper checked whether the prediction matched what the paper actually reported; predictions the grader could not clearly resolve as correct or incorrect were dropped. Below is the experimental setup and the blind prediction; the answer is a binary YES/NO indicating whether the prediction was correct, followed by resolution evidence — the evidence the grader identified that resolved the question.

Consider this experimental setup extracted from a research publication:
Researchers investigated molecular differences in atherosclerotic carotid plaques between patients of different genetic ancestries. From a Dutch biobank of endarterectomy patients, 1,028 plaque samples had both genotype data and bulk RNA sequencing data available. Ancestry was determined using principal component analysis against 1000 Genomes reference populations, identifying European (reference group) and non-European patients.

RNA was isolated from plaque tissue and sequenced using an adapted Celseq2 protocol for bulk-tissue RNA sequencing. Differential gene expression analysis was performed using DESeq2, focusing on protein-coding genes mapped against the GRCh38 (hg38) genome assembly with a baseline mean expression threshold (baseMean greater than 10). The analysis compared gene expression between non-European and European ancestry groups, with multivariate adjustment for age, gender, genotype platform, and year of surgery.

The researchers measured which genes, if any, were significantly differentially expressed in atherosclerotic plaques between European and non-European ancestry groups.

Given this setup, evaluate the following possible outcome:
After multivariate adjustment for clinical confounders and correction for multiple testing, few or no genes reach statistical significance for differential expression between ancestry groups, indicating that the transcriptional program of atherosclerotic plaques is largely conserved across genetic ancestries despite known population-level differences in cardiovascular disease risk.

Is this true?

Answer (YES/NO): NO